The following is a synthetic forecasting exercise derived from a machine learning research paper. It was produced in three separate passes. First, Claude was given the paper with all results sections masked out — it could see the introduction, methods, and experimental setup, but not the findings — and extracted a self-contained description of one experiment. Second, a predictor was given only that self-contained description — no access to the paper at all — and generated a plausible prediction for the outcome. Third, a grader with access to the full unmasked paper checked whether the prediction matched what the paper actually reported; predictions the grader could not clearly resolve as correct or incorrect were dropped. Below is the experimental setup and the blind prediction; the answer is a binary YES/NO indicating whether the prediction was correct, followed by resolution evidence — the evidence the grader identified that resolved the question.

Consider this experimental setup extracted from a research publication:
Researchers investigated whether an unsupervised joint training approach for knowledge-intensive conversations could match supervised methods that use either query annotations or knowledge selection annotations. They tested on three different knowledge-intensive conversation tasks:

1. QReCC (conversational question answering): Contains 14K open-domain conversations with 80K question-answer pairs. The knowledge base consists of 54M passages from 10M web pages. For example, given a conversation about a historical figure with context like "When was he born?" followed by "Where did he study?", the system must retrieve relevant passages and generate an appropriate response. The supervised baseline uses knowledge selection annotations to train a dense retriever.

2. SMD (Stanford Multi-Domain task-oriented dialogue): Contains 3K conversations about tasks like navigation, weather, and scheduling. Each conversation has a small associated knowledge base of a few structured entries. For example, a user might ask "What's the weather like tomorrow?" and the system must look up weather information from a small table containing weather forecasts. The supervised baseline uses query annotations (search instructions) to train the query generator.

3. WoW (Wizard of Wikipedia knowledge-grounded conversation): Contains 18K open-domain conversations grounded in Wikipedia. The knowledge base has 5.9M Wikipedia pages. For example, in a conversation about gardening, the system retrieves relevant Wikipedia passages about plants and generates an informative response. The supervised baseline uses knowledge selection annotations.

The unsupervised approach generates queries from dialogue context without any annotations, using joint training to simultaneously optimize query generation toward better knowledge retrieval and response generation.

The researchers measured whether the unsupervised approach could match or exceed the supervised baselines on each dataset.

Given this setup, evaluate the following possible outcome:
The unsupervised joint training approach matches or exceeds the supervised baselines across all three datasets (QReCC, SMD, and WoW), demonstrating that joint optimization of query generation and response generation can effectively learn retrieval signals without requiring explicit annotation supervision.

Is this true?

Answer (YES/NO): NO